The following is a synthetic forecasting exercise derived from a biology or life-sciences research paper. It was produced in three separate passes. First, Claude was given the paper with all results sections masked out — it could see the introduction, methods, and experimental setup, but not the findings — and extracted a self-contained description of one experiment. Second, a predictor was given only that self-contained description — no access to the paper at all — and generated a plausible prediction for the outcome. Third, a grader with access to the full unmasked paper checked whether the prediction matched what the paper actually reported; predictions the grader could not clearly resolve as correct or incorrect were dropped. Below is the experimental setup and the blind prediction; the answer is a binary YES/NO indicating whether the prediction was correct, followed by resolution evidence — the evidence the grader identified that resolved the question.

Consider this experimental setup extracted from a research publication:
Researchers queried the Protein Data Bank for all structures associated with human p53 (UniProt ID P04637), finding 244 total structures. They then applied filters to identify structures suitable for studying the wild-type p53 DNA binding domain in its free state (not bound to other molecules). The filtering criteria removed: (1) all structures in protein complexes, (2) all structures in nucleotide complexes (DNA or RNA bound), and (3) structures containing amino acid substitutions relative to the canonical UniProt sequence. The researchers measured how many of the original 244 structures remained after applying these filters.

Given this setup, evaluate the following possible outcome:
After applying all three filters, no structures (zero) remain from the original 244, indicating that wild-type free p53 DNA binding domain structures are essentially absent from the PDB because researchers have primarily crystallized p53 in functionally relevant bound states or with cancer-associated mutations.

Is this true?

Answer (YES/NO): NO